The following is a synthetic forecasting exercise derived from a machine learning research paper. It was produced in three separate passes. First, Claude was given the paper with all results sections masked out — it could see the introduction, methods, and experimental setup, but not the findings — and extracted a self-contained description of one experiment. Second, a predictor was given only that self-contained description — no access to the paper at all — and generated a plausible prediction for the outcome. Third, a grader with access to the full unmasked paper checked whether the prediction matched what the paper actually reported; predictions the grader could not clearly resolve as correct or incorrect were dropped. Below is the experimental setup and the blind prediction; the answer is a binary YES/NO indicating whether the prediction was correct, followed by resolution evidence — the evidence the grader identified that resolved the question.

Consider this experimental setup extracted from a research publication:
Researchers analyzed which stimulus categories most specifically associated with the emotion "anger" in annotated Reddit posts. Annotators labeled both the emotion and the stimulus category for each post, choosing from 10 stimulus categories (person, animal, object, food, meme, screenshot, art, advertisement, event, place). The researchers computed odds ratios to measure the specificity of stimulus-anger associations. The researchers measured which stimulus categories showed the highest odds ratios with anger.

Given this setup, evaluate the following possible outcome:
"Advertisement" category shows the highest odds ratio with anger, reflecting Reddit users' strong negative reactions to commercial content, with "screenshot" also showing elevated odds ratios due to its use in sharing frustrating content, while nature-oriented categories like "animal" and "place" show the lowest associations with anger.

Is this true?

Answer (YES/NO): NO